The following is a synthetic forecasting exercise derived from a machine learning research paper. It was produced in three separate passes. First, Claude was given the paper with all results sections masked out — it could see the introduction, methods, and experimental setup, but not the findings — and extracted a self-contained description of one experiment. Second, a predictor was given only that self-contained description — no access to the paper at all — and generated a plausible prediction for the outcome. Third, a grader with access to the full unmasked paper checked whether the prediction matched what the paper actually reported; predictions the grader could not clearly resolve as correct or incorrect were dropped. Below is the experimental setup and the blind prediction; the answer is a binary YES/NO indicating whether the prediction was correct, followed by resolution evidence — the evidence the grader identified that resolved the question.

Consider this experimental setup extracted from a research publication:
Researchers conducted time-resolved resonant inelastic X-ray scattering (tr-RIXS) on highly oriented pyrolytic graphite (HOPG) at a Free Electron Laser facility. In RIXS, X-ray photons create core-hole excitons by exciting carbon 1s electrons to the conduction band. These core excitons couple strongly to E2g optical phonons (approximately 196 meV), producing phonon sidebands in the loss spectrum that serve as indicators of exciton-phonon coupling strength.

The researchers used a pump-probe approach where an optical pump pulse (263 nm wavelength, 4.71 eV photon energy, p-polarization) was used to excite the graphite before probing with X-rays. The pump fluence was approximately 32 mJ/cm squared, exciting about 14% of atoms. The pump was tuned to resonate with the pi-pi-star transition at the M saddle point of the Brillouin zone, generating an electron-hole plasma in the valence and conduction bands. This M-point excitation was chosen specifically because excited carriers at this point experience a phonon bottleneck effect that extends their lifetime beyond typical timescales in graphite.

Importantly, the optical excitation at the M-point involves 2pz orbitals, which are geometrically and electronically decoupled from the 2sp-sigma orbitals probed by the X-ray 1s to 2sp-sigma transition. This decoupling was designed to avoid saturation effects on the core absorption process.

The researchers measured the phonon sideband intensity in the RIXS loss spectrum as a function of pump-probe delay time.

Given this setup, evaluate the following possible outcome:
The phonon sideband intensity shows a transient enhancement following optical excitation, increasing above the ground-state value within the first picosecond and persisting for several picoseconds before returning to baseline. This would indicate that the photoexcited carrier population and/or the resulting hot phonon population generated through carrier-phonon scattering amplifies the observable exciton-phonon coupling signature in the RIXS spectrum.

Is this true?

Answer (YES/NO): NO